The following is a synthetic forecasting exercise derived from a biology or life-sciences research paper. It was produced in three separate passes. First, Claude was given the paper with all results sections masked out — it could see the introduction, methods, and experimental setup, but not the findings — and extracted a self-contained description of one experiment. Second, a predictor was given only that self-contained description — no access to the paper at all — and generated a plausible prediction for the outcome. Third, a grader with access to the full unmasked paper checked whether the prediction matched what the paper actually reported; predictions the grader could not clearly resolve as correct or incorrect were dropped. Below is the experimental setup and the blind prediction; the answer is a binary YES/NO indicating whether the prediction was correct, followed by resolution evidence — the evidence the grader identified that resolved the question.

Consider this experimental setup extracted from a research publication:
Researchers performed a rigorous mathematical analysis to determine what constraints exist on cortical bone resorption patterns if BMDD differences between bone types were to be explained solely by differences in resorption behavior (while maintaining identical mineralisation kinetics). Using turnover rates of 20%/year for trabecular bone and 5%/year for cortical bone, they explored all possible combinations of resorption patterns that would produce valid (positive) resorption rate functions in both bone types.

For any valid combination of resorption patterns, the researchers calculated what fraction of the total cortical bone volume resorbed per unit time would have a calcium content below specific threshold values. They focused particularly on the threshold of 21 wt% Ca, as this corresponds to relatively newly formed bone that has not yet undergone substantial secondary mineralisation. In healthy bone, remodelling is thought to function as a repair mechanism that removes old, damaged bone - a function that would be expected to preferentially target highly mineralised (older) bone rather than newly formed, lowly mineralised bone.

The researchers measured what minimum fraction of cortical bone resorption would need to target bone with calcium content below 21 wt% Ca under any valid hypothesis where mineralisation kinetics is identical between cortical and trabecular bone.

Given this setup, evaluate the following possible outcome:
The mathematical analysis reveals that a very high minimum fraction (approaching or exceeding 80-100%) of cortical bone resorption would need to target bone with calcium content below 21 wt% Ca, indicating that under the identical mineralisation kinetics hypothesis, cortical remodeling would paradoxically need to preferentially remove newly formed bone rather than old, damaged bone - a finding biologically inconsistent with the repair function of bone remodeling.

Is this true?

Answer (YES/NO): NO